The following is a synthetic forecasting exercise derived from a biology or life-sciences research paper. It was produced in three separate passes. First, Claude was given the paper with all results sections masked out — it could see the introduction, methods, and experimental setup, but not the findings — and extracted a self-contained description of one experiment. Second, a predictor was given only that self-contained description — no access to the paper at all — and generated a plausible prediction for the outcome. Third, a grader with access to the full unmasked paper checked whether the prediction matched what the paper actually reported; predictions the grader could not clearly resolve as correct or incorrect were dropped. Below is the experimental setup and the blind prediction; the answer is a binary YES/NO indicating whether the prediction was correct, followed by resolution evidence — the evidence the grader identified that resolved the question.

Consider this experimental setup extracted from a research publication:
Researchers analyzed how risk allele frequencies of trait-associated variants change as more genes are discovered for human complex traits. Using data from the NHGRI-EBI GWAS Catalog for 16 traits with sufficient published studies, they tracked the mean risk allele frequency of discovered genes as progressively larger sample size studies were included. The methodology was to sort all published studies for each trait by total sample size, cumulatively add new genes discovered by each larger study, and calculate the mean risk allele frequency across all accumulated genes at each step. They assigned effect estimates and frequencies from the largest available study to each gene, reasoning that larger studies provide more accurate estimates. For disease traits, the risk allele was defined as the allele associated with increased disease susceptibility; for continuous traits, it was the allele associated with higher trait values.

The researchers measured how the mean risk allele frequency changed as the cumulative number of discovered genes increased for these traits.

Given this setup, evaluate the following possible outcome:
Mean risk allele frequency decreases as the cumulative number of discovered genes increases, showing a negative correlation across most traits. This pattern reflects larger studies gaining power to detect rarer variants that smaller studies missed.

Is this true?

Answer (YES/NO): NO